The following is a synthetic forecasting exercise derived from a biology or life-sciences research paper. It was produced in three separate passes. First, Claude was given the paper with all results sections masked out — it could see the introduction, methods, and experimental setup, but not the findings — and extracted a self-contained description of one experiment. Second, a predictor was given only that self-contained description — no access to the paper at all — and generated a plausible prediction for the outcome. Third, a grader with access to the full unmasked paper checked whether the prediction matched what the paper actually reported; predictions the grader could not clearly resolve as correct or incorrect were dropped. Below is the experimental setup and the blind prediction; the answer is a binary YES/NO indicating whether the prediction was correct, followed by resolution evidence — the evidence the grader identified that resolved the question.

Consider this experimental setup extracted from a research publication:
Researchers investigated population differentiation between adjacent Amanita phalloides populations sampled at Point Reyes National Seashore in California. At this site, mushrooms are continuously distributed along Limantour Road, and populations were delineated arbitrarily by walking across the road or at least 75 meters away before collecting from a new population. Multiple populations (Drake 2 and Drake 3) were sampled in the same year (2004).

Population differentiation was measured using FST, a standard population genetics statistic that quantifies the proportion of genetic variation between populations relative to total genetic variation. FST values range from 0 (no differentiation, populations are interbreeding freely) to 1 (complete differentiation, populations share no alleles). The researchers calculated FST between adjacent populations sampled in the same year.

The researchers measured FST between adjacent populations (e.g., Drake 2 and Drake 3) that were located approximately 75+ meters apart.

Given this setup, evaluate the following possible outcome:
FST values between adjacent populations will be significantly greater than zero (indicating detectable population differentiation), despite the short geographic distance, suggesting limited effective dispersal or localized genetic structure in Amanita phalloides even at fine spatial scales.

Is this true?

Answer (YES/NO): YES